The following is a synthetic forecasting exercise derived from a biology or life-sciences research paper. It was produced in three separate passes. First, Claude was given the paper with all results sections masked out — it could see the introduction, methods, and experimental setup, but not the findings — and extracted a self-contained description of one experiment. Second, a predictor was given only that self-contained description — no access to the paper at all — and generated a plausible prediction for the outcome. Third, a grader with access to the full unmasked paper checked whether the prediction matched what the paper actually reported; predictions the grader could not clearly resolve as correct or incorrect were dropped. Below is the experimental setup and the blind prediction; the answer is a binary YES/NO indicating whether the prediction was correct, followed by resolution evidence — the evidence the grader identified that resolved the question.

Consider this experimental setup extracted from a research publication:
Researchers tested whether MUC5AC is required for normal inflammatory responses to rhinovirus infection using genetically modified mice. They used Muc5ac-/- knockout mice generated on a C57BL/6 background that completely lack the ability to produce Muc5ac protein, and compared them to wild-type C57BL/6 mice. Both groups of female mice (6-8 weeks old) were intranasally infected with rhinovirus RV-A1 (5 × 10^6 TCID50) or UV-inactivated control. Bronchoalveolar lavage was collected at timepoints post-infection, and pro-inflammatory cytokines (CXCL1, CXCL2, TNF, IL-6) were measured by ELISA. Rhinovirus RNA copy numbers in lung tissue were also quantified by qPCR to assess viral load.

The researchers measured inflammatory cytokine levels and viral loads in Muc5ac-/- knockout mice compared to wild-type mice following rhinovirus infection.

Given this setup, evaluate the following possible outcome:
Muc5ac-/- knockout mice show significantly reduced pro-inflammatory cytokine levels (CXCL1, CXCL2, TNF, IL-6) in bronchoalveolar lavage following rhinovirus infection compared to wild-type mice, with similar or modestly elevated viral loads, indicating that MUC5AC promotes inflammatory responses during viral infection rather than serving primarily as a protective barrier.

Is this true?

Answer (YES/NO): YES